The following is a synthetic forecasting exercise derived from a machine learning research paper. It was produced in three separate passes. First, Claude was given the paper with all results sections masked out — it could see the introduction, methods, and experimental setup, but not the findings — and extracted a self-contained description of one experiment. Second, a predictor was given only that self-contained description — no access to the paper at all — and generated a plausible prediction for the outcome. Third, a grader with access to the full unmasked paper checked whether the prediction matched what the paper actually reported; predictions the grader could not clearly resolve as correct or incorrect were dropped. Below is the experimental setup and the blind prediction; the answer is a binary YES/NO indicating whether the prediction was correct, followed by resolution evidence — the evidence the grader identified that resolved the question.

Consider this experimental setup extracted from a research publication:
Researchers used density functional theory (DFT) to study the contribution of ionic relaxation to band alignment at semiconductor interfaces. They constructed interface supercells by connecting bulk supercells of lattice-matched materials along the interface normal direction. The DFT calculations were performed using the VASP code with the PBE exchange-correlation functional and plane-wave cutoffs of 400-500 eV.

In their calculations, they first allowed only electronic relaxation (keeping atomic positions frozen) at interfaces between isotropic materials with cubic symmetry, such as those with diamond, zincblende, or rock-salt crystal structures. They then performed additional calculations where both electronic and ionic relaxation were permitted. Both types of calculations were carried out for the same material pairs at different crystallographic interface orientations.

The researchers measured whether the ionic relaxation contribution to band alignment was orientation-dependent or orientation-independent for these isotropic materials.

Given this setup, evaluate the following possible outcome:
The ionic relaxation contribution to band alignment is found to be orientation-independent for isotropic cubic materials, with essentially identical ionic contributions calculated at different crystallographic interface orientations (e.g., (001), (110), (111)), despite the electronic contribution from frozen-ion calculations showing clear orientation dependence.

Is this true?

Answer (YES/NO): NO